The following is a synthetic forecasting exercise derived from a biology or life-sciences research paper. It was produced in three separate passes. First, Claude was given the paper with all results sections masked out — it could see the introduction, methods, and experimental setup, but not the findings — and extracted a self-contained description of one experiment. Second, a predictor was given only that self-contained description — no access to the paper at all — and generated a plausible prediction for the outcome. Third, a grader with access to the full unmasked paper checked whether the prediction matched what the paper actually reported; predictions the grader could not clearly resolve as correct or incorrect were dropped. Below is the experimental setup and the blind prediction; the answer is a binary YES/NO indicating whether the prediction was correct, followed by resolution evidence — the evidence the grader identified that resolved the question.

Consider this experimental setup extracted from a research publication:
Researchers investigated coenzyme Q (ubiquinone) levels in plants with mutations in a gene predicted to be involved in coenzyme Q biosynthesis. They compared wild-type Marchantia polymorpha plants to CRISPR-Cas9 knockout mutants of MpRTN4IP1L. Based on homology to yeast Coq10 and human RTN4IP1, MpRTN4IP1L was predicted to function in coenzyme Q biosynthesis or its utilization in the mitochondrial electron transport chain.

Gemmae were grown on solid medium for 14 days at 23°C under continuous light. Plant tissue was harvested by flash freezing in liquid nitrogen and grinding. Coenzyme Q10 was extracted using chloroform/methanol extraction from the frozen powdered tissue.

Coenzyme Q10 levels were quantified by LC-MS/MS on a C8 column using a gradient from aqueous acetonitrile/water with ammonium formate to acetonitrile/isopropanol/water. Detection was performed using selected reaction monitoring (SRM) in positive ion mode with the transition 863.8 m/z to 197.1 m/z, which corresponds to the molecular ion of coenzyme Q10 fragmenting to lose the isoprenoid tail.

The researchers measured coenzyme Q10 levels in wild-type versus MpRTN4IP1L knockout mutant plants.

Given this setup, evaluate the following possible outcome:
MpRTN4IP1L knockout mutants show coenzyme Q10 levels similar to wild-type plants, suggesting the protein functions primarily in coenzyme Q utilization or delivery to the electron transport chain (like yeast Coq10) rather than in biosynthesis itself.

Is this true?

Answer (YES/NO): NO